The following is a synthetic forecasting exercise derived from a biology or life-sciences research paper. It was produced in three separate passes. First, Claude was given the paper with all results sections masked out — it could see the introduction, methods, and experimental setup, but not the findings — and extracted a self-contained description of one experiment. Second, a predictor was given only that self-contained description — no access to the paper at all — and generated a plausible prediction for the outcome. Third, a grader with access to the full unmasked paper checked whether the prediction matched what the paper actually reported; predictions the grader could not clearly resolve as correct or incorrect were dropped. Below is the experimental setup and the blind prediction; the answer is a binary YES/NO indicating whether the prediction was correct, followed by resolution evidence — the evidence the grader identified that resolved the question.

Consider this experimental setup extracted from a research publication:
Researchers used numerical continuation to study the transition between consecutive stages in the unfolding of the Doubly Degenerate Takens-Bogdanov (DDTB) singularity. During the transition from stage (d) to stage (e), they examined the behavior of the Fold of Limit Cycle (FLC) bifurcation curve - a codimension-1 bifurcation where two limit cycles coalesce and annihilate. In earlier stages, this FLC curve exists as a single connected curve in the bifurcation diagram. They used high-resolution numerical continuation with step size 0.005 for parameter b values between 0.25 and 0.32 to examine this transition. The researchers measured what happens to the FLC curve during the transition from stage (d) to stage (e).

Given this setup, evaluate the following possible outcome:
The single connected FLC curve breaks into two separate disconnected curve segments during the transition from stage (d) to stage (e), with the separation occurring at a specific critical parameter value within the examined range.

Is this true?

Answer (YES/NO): YES